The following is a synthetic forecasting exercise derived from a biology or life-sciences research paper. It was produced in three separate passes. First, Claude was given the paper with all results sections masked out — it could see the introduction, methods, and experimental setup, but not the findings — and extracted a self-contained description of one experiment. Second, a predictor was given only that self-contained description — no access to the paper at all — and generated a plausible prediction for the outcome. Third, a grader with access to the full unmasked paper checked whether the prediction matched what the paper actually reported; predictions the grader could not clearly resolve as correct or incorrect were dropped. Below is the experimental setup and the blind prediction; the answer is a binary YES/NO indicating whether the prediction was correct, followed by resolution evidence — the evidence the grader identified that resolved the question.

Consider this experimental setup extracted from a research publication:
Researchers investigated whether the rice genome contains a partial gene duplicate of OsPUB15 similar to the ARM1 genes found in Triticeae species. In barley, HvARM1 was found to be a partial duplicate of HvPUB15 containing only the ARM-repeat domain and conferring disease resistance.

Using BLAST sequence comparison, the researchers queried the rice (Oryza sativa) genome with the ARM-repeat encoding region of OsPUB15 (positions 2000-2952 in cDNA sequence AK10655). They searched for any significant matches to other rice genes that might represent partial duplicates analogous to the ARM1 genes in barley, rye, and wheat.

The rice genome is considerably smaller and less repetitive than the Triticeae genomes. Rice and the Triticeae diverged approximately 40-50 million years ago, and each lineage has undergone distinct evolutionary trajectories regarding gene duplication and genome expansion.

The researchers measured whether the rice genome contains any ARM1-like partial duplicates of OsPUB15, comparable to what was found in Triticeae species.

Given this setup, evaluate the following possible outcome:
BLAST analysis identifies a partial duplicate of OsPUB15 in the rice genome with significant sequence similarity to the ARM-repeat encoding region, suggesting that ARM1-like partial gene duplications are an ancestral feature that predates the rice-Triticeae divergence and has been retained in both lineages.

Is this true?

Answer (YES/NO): NO